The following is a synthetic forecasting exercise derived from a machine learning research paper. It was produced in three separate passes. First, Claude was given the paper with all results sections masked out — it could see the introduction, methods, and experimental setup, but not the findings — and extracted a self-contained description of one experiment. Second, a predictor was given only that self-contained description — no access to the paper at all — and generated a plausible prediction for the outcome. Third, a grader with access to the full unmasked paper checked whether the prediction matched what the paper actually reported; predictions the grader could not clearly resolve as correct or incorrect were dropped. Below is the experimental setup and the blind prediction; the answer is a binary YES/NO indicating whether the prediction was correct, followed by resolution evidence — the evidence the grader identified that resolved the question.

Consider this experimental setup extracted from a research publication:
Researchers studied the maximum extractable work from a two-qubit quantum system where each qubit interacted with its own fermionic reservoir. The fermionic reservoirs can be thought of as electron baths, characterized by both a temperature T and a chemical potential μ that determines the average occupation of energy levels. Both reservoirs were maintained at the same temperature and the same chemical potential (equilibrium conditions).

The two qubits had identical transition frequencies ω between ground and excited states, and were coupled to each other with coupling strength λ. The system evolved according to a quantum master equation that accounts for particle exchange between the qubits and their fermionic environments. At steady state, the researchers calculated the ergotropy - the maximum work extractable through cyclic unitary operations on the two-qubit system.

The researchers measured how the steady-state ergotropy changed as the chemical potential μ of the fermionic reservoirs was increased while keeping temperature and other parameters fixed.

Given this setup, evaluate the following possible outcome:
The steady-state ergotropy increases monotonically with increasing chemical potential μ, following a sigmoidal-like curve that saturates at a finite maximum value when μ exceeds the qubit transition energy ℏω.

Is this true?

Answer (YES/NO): NO